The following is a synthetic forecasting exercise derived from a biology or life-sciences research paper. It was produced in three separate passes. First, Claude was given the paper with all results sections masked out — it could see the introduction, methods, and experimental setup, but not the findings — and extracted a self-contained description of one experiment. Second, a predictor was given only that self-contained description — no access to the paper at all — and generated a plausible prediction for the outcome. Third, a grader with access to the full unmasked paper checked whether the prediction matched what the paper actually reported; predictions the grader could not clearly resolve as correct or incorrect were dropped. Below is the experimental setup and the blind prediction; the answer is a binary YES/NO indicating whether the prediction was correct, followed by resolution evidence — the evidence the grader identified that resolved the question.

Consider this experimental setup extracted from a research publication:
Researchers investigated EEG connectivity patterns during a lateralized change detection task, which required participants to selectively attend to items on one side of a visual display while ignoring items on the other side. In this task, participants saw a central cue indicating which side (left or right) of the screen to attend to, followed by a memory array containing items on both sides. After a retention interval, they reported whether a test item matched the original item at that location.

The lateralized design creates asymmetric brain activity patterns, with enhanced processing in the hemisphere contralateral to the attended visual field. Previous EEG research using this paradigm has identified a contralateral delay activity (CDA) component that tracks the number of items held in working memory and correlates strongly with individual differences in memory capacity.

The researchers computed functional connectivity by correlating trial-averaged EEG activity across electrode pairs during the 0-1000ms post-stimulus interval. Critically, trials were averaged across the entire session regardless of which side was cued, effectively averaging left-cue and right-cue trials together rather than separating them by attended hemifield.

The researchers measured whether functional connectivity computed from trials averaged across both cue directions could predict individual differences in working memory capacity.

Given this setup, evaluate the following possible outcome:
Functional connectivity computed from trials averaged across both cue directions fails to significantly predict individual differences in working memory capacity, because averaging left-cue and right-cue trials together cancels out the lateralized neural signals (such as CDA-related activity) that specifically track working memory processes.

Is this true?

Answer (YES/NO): NO